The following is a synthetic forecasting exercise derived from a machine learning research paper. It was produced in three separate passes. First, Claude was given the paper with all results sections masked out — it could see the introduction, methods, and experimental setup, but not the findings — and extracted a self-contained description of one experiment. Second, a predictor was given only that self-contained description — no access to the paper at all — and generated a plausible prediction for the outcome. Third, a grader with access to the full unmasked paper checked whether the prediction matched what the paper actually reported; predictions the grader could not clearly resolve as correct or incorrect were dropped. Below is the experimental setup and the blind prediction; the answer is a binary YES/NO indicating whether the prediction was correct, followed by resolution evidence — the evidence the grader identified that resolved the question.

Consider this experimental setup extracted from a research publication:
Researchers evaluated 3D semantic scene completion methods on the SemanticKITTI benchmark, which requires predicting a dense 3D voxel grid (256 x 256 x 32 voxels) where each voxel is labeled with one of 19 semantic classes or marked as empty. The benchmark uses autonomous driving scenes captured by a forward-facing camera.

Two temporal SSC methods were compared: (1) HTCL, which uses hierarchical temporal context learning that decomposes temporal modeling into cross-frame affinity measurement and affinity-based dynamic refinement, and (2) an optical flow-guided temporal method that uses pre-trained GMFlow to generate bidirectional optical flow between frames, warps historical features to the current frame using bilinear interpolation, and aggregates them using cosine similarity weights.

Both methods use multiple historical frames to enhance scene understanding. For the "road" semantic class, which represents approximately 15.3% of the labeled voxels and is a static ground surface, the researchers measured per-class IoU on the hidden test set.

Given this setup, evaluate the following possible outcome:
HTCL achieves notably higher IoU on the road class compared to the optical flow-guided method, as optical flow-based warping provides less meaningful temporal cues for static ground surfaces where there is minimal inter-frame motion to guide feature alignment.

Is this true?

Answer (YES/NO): NO